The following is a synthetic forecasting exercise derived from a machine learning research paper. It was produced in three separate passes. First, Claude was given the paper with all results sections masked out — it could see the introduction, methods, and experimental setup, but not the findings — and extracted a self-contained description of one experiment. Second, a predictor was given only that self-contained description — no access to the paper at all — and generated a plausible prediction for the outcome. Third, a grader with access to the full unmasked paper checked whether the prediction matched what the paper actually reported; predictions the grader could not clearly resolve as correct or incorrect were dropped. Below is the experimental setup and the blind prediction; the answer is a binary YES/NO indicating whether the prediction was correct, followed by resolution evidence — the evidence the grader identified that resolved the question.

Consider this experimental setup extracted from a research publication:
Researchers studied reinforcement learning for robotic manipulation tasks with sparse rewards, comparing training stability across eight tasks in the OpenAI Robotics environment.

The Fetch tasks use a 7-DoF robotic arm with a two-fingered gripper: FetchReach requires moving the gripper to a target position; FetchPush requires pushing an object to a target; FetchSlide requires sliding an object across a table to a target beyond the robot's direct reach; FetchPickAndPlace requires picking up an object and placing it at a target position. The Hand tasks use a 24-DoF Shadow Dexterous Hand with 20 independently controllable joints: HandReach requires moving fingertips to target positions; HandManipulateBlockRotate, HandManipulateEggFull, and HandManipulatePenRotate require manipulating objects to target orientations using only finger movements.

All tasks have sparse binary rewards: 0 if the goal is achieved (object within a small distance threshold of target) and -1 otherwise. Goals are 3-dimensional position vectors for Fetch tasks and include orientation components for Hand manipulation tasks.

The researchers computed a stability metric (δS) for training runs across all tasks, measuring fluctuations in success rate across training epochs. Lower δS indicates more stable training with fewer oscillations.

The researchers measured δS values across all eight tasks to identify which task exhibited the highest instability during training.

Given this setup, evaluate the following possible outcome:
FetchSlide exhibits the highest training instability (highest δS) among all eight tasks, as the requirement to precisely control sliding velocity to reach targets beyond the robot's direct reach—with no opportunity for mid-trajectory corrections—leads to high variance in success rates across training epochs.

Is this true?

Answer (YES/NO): YES